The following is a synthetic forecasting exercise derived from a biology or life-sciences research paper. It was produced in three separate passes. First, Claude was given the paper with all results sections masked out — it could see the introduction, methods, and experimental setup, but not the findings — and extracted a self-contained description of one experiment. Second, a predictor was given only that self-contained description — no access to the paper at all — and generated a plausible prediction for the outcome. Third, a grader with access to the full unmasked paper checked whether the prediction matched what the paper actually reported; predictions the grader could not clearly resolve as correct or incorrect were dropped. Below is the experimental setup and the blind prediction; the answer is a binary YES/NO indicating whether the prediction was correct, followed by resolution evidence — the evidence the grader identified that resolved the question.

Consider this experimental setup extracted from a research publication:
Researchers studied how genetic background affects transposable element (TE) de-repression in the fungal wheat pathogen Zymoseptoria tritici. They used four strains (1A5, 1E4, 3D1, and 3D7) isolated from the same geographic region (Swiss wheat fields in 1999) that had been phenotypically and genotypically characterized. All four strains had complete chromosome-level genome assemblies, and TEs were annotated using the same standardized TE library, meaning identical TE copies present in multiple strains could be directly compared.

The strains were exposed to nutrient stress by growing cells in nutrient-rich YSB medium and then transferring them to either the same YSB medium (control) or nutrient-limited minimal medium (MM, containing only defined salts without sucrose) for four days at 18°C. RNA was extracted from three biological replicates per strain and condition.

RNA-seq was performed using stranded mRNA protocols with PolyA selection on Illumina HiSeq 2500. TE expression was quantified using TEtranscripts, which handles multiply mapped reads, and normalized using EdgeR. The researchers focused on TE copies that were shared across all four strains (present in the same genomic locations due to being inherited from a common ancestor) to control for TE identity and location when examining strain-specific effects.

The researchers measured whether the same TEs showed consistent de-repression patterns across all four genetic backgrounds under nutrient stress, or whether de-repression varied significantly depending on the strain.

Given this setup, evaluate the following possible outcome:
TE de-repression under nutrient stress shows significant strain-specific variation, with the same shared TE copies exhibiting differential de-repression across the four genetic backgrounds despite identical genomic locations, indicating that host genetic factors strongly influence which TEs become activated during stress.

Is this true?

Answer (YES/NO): YES